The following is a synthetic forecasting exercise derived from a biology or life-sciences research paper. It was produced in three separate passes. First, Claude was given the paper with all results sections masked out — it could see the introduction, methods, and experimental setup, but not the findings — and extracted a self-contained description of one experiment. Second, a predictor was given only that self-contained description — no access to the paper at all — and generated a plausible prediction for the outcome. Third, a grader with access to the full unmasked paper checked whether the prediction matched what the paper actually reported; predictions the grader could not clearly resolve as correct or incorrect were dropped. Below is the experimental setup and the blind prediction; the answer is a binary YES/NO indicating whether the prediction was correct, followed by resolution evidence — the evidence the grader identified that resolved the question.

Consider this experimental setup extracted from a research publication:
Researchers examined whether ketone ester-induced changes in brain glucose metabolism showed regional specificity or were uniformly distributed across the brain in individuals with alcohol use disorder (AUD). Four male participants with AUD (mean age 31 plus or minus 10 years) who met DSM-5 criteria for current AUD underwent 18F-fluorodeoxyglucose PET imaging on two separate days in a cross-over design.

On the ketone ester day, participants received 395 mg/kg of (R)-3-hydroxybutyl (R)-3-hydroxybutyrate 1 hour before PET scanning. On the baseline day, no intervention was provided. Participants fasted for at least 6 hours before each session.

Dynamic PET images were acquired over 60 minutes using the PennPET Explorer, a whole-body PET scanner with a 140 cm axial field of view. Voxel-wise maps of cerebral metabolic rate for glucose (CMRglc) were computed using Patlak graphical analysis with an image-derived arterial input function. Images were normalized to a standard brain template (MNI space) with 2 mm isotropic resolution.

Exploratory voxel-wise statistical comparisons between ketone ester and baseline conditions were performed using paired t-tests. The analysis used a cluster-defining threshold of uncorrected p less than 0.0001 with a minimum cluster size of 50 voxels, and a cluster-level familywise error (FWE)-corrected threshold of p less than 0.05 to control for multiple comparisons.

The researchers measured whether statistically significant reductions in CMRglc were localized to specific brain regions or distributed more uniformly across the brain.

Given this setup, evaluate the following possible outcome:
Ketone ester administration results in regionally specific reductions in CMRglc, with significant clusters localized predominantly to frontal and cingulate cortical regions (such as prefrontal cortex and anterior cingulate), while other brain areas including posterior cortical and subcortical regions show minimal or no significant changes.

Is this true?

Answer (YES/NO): NO